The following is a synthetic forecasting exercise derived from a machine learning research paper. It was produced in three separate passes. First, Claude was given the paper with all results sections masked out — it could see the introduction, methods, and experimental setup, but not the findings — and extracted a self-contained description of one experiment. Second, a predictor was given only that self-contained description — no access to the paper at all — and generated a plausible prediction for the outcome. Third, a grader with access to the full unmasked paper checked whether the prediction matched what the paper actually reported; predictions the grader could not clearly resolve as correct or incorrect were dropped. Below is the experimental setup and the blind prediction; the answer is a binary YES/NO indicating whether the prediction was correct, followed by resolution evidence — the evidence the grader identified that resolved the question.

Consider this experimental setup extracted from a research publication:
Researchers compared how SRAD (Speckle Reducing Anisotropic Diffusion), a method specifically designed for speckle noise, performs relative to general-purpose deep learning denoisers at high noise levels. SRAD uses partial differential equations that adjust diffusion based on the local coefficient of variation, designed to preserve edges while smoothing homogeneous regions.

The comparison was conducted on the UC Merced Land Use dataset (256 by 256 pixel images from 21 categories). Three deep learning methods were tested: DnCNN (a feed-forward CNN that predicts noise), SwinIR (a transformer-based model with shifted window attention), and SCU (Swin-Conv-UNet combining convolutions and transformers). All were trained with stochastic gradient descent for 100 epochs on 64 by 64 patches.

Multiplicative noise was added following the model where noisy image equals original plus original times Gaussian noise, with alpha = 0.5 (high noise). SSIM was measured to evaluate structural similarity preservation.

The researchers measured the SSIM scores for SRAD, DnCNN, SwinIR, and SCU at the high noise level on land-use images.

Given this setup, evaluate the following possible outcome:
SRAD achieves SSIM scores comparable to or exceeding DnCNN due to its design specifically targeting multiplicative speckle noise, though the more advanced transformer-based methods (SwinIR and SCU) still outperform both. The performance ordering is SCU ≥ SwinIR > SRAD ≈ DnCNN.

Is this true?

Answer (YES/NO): NO